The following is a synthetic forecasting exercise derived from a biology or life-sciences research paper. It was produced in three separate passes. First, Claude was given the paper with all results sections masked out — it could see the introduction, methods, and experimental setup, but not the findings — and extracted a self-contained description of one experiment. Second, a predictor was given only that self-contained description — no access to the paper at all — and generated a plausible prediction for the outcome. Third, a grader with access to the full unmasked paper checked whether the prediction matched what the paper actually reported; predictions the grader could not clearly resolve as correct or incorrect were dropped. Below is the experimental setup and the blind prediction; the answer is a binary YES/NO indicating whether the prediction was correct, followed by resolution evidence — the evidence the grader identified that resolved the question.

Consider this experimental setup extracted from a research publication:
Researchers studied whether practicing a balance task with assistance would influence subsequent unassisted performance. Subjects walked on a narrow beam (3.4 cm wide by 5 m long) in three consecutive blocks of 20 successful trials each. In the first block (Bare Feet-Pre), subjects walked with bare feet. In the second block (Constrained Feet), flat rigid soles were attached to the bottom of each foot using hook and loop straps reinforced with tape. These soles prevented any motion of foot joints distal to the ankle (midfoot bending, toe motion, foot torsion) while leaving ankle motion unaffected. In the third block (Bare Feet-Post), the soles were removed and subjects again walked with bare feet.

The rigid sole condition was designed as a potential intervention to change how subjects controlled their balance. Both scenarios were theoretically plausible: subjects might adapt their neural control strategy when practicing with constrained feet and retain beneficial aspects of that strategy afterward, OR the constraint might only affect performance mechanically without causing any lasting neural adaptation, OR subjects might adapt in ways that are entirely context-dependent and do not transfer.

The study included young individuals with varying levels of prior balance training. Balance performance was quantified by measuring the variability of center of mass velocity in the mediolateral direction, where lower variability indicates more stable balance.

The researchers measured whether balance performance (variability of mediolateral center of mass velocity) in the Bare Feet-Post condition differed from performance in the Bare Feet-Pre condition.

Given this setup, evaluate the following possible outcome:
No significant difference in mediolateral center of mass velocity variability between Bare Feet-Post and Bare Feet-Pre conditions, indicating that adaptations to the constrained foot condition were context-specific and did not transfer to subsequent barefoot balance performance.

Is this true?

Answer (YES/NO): YES